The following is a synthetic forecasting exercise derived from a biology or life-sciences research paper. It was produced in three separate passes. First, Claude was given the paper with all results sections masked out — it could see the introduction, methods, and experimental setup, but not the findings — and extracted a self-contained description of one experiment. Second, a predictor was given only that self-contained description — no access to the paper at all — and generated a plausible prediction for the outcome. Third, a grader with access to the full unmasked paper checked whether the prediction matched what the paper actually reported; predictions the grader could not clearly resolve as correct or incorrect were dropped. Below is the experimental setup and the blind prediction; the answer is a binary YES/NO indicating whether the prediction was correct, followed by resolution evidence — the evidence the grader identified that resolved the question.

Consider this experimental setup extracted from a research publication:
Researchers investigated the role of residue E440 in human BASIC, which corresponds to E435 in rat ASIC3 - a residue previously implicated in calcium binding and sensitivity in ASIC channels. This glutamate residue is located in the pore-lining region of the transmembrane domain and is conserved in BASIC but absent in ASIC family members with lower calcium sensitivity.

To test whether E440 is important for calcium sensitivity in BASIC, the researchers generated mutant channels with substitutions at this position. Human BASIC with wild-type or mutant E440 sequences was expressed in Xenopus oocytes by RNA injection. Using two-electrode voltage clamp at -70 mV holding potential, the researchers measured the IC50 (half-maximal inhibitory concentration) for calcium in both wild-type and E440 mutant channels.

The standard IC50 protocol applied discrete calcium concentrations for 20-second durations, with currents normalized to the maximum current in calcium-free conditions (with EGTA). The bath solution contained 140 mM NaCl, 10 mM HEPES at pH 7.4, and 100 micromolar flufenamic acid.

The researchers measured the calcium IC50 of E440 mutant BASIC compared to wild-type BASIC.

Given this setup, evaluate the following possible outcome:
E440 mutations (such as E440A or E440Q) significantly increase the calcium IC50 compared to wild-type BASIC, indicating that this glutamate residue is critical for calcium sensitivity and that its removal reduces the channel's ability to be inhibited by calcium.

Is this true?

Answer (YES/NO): YES